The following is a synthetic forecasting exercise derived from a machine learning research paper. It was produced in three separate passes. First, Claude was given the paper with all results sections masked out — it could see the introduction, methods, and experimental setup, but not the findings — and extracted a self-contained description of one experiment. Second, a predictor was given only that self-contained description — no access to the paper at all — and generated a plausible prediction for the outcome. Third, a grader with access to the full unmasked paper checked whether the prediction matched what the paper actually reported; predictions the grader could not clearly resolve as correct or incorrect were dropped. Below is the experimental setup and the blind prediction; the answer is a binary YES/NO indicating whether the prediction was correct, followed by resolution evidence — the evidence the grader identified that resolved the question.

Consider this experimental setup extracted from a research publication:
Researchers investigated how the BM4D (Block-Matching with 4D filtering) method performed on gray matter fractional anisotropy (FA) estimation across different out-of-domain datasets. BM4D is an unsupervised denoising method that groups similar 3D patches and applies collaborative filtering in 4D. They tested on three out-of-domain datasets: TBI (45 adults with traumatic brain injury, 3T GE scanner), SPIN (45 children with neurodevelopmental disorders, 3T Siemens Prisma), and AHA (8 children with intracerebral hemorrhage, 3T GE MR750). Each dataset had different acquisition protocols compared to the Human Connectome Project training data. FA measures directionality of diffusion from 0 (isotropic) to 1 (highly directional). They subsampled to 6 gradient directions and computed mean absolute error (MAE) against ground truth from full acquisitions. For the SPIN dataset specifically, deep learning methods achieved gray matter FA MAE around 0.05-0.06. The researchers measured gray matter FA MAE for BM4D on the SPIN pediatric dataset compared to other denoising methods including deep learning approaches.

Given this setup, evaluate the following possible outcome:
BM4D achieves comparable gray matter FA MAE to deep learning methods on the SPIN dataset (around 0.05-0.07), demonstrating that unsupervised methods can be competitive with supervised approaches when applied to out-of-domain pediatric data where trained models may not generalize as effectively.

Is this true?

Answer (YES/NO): YES